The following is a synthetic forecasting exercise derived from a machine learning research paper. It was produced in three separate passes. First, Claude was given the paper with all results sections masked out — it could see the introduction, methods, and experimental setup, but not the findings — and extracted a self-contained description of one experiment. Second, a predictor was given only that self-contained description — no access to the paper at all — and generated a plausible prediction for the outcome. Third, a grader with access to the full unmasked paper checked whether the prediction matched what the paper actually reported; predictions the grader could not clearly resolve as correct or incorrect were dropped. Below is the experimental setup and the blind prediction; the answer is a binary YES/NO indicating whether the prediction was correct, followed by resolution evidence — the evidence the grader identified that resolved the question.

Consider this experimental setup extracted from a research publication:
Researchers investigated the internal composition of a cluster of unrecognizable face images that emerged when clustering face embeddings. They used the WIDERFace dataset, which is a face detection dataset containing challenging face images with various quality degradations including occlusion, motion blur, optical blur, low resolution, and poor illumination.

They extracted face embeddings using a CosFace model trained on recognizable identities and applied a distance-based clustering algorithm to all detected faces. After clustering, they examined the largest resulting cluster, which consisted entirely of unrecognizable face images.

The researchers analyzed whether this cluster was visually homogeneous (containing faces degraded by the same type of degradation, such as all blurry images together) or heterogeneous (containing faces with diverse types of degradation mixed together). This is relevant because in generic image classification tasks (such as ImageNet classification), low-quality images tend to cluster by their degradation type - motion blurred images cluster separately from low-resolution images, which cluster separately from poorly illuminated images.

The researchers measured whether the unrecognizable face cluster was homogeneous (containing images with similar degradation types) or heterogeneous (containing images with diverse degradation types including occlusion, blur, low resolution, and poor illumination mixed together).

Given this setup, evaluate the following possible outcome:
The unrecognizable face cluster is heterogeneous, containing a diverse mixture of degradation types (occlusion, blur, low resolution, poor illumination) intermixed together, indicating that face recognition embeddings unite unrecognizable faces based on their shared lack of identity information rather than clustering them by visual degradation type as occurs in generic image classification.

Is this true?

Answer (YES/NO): YES